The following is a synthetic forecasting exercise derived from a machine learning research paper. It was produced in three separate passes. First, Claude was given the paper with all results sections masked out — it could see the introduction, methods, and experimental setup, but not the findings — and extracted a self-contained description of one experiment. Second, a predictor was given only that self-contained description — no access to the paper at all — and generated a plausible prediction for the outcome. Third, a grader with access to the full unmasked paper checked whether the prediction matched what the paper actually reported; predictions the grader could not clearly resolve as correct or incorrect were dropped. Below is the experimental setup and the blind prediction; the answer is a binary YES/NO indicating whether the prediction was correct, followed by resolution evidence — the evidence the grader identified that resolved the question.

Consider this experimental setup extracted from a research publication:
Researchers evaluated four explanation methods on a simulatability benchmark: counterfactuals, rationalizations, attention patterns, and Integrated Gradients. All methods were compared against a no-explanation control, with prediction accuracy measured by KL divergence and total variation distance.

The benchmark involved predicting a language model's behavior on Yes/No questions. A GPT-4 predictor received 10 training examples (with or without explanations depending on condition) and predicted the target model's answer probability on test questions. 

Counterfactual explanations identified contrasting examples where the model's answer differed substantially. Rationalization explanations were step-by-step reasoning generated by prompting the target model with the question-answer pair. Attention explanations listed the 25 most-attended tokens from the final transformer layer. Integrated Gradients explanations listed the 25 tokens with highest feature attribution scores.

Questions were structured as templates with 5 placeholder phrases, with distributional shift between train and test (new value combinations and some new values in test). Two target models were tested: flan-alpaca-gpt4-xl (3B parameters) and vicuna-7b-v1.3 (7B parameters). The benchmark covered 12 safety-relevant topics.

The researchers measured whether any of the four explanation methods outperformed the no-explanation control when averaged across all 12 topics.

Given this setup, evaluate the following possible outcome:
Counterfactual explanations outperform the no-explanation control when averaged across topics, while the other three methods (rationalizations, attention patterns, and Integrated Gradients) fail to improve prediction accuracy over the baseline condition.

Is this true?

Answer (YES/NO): NO